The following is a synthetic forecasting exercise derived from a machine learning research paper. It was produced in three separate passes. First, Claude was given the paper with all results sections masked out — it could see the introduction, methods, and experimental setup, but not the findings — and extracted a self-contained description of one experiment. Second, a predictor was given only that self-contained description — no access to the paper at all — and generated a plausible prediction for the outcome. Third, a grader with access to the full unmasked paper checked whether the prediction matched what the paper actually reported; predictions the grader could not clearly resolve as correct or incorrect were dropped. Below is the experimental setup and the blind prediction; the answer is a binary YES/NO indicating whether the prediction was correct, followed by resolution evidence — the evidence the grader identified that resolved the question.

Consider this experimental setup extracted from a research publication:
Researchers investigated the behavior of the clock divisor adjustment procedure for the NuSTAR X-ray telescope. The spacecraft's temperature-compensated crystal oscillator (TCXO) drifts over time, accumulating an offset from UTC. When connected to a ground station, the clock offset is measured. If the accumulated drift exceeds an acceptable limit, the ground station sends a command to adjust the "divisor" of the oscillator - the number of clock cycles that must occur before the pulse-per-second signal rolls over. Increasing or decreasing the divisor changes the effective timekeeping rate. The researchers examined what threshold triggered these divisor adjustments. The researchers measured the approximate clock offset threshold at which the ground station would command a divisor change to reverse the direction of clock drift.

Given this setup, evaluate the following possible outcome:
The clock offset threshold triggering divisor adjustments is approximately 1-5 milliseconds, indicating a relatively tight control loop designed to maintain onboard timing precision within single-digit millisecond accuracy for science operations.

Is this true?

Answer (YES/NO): NO